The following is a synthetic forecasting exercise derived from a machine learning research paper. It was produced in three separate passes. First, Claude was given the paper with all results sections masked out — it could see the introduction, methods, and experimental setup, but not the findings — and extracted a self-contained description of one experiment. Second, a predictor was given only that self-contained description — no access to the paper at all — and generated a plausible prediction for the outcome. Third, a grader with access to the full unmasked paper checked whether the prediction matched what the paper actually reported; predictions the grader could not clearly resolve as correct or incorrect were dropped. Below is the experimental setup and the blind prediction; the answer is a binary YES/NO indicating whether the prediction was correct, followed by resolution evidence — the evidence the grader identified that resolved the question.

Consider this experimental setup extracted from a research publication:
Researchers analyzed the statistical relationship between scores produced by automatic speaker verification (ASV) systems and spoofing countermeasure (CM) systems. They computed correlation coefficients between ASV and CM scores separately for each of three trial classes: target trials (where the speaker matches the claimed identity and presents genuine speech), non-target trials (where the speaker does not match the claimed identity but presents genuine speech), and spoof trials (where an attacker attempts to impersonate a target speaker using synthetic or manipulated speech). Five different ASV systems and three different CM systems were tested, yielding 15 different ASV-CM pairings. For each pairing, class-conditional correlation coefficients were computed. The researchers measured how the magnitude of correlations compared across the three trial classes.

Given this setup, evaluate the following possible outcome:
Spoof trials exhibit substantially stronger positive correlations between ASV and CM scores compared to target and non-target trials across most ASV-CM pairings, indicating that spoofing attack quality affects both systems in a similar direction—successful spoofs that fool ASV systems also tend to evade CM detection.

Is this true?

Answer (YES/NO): NO